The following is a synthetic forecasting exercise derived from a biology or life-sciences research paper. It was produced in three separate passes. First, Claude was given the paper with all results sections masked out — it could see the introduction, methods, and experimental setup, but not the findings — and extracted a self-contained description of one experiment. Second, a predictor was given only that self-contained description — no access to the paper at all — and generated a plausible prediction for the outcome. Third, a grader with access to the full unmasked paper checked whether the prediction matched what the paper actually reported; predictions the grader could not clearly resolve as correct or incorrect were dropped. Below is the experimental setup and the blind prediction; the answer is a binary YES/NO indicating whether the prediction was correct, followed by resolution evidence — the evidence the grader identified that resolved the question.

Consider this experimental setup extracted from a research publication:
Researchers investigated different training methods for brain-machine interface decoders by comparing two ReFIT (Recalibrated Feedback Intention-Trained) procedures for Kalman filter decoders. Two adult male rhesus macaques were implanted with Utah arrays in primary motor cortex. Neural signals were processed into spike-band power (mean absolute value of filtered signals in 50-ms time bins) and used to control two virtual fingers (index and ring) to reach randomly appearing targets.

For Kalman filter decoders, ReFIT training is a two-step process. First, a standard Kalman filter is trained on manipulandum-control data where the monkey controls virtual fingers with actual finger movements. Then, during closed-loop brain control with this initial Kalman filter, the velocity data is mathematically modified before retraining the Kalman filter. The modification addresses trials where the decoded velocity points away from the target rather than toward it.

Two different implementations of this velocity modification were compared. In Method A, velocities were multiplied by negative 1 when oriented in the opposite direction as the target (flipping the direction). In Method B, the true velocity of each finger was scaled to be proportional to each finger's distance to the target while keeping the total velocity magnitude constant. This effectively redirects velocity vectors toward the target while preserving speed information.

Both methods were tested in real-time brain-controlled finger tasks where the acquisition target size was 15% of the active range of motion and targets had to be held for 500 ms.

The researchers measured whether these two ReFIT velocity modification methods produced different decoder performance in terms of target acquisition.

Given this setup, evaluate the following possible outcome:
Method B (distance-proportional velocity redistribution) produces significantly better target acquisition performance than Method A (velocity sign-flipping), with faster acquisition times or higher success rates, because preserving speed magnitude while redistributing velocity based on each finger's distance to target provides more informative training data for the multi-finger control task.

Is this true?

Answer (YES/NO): NO